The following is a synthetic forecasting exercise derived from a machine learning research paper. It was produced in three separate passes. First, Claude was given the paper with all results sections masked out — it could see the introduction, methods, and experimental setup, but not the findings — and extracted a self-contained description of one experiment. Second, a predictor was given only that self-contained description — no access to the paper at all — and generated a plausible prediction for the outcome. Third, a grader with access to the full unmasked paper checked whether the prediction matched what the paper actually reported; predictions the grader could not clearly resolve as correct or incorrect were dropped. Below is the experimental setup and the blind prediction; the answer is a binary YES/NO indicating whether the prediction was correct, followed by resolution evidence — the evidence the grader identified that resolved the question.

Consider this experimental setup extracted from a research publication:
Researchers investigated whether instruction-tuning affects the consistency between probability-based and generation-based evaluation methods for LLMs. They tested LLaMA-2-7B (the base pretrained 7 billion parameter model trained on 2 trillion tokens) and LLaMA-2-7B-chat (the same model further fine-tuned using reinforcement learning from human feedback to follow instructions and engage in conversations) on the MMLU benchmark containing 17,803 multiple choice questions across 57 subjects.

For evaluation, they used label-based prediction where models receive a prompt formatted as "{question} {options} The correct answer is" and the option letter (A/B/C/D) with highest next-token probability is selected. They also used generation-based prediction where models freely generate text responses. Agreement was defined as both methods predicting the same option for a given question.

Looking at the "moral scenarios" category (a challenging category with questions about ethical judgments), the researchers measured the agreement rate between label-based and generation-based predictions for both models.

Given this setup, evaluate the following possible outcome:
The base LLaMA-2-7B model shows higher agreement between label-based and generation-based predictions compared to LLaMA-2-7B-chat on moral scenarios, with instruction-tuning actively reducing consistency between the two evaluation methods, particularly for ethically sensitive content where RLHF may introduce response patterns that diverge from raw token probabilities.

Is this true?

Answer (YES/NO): NO